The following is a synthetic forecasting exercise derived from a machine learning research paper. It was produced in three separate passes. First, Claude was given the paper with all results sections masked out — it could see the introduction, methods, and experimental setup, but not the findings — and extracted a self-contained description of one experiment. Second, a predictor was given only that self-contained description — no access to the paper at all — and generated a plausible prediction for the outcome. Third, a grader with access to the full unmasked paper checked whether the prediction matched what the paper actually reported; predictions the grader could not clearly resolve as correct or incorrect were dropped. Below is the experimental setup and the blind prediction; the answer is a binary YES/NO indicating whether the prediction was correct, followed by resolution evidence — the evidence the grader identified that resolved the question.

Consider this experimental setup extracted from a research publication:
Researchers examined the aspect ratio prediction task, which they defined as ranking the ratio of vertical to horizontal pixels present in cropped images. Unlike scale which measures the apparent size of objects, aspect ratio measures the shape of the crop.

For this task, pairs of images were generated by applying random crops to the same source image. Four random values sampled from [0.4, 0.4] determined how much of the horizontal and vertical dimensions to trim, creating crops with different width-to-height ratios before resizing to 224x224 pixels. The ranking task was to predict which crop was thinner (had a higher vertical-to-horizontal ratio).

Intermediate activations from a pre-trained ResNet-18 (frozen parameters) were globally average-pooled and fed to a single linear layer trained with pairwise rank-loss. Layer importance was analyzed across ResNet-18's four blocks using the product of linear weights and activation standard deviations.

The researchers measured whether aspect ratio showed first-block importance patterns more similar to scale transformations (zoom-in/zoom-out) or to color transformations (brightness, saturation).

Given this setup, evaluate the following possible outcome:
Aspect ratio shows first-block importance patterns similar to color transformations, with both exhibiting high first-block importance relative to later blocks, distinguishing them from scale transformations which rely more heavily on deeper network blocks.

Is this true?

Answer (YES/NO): NO